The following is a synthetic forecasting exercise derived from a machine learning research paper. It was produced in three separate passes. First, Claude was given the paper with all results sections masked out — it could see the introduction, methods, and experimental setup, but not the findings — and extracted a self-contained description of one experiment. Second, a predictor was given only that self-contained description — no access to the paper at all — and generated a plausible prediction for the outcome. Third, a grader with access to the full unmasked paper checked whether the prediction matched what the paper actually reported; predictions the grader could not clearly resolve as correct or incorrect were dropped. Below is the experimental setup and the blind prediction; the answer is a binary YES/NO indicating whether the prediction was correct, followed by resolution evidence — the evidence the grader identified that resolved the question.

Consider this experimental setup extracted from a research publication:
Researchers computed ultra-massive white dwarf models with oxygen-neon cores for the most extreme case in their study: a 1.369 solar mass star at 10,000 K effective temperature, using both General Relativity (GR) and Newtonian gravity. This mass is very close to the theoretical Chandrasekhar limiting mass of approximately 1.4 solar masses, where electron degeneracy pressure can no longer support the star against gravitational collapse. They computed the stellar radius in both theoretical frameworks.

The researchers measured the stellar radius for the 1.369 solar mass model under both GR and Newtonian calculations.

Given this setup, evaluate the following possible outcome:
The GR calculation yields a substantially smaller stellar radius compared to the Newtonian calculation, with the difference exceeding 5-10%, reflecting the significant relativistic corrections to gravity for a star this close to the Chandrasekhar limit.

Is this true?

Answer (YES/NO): YES